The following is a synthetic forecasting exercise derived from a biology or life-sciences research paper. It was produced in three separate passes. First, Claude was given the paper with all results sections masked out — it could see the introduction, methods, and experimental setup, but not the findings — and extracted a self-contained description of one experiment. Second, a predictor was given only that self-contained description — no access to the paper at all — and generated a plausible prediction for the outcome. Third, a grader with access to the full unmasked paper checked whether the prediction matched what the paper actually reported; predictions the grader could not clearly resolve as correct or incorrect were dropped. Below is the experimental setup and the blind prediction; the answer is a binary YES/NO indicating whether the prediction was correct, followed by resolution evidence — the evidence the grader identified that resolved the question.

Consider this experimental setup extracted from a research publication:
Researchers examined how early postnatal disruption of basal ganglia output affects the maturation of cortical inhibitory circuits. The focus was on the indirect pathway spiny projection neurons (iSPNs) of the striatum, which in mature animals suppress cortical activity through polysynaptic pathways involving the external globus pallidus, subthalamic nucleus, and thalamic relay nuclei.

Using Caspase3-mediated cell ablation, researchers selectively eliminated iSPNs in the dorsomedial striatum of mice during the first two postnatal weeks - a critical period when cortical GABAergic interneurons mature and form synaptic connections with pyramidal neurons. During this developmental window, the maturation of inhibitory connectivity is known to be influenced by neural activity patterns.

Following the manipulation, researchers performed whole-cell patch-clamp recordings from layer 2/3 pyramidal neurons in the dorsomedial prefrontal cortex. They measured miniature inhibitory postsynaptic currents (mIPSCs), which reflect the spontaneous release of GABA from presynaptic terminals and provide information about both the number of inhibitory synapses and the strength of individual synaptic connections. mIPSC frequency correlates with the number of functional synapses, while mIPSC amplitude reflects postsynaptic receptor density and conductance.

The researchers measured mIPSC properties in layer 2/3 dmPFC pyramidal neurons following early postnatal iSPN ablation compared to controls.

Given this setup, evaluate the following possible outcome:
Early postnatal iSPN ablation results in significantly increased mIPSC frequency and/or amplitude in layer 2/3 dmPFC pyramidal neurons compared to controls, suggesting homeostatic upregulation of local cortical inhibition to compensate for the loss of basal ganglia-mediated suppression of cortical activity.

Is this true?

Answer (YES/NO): NO